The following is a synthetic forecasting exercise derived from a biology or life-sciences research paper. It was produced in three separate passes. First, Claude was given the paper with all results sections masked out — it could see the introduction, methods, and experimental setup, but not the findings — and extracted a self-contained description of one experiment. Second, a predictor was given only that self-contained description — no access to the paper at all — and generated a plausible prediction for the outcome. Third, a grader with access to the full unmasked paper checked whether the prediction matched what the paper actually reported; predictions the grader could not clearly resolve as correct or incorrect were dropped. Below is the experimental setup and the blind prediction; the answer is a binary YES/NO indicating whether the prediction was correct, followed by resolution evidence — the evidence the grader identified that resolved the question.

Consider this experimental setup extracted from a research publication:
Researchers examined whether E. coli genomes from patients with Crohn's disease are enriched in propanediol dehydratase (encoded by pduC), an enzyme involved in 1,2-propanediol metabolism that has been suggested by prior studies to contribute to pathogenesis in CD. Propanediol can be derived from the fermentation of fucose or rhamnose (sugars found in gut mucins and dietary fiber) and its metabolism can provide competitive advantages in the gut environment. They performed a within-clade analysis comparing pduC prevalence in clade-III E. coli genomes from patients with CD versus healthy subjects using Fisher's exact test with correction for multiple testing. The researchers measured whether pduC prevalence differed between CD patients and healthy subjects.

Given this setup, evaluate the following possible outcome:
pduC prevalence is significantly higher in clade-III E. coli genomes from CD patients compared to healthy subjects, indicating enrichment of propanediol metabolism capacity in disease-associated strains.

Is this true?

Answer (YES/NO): NO